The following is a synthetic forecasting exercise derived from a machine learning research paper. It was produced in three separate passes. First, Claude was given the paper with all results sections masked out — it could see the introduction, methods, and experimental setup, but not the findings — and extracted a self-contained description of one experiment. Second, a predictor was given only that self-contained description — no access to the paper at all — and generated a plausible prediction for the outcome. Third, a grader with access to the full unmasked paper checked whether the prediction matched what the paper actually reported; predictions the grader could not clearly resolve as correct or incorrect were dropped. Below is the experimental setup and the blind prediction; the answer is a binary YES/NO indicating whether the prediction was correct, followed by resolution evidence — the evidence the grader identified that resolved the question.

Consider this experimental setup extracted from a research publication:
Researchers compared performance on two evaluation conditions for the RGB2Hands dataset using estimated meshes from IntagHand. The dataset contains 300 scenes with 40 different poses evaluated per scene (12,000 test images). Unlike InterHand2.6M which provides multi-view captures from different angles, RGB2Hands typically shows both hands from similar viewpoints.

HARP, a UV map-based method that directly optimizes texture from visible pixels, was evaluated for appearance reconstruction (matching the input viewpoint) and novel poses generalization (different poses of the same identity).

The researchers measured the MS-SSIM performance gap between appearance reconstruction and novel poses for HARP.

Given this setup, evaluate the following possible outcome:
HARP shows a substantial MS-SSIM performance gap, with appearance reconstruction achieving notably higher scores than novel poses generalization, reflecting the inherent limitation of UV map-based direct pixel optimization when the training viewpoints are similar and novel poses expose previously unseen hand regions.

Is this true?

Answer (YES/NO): YES